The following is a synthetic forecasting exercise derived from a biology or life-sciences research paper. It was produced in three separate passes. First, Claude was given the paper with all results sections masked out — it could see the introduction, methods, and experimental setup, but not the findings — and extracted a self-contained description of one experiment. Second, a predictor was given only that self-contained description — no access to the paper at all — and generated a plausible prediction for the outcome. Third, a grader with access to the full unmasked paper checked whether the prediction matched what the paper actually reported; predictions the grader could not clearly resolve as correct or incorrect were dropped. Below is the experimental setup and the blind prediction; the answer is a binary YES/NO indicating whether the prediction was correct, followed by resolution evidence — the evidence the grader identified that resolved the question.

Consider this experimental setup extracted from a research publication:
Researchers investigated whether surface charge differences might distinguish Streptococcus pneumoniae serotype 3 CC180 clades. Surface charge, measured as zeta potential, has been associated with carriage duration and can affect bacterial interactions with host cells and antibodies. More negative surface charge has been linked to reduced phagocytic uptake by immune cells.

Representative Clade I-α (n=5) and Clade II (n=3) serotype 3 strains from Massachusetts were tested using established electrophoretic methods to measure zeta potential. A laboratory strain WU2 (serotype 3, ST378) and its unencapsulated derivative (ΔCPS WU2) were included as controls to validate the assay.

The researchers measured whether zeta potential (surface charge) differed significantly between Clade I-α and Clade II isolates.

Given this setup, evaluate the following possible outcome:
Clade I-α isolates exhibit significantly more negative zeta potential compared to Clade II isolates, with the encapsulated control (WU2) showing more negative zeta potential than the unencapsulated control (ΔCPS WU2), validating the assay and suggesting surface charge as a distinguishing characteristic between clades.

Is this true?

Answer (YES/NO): NO